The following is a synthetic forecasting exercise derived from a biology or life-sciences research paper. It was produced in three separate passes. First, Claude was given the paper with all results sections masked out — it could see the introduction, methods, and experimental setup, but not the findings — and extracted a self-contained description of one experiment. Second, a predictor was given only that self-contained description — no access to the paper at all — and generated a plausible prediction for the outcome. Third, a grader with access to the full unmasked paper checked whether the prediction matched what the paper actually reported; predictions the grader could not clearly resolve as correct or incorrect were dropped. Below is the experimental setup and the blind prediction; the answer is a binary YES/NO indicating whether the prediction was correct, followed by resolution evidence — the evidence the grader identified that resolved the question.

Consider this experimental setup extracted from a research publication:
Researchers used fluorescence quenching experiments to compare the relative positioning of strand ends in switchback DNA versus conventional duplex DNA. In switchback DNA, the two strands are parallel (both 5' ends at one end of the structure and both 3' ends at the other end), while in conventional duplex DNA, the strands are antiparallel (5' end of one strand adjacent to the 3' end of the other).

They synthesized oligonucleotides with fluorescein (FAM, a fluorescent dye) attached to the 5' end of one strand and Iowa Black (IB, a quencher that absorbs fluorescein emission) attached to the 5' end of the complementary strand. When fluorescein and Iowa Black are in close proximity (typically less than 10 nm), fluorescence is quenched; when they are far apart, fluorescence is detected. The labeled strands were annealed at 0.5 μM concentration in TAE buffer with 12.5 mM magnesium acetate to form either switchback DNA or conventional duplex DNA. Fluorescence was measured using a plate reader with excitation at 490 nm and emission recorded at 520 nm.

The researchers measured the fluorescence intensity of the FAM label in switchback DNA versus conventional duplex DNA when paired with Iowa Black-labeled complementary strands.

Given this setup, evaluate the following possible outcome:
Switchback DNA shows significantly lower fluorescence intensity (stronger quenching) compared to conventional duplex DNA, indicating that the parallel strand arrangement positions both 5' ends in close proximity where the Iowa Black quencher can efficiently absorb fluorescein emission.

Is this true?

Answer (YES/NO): YES